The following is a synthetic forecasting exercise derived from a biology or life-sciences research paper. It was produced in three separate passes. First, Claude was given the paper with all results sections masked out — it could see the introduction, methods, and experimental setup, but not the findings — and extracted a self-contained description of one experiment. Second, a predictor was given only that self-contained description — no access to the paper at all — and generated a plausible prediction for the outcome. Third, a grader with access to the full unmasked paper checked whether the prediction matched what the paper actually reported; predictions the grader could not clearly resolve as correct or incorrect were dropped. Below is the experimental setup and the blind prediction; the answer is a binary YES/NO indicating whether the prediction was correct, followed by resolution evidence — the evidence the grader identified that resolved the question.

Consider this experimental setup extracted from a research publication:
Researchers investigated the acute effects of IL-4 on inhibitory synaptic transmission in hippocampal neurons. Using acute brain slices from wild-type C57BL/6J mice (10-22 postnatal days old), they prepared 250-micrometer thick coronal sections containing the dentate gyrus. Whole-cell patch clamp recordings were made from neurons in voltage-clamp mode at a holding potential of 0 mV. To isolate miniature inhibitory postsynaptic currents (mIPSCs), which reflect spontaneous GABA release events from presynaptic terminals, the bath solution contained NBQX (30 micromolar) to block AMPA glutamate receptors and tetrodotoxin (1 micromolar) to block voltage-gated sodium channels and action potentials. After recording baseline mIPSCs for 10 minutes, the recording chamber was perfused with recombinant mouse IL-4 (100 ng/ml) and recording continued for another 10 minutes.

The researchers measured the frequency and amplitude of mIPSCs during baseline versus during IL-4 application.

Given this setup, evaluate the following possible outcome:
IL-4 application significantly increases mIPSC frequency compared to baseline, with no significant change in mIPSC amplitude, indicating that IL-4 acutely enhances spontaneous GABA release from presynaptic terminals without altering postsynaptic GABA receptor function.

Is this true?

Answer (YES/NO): NO